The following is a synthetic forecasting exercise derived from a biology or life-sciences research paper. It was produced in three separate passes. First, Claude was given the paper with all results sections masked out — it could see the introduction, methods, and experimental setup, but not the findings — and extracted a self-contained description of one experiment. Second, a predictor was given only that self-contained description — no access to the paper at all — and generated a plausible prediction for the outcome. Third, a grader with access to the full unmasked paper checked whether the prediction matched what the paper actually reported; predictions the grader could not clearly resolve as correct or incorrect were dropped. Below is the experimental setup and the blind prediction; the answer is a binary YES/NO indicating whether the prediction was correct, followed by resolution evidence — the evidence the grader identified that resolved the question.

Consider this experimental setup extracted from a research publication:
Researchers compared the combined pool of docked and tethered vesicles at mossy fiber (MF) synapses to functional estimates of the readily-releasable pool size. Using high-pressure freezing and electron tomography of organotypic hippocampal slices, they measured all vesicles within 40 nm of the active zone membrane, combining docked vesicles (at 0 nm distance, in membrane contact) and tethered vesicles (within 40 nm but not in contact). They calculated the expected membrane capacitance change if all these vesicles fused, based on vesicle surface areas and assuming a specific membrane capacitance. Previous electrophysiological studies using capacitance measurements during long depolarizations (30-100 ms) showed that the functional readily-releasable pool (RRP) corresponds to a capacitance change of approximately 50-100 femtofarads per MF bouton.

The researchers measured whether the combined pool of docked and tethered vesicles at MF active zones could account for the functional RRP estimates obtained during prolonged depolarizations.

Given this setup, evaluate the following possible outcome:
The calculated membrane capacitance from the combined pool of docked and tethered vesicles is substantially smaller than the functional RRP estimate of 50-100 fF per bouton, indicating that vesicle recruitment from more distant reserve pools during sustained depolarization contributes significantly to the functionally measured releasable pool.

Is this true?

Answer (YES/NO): NO